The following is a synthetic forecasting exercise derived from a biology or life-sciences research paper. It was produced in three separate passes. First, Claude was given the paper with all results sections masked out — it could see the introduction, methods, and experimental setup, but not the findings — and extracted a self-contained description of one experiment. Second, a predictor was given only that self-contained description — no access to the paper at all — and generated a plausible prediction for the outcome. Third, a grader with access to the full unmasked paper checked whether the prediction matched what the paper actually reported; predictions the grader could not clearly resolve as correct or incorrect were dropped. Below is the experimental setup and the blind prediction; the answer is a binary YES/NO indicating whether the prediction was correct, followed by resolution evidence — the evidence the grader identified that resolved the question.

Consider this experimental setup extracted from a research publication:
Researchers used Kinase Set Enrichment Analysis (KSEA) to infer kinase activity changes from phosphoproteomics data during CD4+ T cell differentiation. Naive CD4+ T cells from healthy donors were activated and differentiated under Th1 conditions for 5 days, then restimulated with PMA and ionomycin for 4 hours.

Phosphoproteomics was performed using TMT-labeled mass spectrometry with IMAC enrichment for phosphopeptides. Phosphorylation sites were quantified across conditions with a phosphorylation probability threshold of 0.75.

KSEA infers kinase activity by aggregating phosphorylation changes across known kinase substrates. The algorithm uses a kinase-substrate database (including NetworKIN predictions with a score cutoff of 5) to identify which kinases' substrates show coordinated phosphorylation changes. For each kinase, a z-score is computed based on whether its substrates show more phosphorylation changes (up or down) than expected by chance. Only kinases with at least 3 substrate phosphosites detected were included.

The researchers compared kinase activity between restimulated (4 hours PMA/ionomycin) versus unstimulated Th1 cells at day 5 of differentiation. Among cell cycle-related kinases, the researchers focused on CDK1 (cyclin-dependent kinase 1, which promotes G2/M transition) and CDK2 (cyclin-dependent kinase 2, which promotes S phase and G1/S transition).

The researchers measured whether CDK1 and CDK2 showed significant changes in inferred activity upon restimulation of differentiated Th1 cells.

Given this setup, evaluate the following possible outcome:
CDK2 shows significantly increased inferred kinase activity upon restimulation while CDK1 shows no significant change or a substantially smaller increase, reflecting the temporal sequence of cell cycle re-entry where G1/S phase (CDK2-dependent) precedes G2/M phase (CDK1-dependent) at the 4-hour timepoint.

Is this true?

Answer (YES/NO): NO